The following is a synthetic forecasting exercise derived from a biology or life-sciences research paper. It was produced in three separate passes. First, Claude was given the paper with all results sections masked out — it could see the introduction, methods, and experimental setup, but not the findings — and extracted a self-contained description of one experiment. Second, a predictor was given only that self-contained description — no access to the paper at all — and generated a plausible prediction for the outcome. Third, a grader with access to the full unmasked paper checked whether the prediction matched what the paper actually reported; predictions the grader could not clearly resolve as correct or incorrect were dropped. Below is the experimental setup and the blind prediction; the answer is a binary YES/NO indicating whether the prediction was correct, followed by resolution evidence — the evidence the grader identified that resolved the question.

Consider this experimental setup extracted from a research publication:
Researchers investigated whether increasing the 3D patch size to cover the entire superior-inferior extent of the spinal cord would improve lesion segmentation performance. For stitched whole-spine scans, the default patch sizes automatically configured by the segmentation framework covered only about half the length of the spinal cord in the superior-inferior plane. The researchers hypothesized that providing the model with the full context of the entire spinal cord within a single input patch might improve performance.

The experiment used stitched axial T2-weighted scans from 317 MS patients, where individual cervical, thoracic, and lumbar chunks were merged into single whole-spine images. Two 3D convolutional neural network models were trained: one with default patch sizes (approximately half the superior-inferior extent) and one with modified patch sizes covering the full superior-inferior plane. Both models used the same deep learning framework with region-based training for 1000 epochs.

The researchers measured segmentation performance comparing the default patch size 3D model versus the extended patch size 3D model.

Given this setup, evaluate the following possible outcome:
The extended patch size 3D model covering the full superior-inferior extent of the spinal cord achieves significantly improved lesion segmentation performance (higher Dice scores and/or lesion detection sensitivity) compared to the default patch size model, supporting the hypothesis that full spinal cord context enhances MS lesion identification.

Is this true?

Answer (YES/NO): NO